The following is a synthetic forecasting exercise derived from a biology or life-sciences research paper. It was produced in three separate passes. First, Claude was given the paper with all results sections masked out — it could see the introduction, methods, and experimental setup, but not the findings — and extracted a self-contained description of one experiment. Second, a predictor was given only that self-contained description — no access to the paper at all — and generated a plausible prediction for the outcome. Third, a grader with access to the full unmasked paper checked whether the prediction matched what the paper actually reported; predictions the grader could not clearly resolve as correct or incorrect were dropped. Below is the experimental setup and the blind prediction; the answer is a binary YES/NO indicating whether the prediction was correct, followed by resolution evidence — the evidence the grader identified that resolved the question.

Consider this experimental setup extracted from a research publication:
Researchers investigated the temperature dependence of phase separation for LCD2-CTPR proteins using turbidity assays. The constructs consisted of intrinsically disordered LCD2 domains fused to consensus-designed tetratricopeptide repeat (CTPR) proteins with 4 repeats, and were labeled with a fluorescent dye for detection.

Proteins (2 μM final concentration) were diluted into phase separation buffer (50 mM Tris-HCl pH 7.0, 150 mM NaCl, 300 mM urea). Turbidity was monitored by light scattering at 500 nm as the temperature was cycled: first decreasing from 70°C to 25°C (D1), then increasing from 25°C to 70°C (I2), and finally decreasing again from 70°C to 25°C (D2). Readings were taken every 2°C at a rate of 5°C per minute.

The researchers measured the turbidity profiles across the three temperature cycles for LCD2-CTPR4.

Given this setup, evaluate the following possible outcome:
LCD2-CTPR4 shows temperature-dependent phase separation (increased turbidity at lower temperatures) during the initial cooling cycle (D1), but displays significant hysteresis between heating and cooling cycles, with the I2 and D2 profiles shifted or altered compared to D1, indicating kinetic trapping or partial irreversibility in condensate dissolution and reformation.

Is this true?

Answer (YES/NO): NO